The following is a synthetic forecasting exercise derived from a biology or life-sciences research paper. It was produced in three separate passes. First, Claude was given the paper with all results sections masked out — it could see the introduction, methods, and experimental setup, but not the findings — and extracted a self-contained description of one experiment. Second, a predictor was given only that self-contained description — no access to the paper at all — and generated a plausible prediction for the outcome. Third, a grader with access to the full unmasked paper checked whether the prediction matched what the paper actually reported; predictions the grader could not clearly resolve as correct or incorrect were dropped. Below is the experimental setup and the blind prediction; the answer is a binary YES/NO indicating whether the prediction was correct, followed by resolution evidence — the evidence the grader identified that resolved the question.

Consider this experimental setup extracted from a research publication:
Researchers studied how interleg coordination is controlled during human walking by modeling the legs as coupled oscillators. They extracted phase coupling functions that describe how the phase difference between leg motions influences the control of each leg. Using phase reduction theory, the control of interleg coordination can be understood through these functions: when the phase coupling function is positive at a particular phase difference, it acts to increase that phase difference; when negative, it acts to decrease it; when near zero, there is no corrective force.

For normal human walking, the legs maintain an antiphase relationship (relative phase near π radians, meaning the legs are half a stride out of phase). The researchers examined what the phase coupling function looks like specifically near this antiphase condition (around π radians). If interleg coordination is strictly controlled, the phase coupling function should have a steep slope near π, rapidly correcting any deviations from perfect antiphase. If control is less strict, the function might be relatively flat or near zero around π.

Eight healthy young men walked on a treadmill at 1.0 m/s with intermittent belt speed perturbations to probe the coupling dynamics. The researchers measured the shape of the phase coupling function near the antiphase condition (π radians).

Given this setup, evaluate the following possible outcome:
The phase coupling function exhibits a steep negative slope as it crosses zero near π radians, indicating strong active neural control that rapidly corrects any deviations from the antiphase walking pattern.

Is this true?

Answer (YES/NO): NO